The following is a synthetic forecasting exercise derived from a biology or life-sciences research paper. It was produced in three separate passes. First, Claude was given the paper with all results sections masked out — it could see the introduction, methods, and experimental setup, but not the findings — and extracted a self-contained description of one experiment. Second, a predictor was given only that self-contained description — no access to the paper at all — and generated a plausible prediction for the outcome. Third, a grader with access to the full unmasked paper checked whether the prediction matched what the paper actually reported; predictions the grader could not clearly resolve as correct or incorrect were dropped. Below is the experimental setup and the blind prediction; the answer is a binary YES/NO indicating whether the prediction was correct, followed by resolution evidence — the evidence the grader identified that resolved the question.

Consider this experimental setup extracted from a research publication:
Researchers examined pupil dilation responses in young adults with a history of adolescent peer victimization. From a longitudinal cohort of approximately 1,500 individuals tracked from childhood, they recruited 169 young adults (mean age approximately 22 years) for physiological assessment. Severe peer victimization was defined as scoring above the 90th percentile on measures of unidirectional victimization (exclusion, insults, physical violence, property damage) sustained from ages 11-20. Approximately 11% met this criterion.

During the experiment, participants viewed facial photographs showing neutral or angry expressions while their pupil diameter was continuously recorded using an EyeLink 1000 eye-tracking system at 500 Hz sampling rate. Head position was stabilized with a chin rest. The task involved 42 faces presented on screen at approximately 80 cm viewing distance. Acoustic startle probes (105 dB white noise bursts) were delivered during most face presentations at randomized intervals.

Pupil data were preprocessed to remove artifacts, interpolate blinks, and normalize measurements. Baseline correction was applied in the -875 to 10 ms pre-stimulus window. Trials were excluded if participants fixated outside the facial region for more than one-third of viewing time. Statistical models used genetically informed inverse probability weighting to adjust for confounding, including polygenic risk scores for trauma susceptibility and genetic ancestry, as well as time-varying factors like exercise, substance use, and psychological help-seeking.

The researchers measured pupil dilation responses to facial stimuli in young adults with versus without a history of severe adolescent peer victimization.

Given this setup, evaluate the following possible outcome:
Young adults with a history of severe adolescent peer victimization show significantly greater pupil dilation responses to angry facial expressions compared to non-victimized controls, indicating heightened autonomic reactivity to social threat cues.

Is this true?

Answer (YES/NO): YES